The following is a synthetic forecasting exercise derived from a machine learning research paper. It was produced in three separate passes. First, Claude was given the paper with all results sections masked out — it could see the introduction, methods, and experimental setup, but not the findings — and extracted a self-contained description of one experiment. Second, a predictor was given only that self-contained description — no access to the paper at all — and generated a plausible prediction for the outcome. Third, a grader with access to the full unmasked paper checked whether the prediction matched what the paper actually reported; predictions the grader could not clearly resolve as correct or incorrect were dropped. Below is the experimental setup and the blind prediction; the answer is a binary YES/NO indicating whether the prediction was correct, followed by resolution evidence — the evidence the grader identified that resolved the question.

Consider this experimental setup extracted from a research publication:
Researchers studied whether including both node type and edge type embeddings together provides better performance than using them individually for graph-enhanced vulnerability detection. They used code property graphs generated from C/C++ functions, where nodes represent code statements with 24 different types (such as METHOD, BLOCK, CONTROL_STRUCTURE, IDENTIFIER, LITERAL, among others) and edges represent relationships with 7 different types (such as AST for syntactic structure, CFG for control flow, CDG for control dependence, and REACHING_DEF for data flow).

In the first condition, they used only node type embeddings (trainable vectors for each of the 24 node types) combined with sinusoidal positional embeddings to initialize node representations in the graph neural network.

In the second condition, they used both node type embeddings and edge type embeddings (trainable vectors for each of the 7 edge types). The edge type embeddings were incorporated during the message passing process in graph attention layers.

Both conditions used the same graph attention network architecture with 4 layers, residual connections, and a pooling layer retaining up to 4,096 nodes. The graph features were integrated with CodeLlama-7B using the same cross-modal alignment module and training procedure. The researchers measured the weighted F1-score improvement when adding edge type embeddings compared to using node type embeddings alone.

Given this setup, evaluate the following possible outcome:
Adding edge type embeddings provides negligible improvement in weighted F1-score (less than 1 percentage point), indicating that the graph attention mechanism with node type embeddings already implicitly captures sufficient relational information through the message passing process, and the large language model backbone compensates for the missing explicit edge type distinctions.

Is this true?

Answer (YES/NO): YES